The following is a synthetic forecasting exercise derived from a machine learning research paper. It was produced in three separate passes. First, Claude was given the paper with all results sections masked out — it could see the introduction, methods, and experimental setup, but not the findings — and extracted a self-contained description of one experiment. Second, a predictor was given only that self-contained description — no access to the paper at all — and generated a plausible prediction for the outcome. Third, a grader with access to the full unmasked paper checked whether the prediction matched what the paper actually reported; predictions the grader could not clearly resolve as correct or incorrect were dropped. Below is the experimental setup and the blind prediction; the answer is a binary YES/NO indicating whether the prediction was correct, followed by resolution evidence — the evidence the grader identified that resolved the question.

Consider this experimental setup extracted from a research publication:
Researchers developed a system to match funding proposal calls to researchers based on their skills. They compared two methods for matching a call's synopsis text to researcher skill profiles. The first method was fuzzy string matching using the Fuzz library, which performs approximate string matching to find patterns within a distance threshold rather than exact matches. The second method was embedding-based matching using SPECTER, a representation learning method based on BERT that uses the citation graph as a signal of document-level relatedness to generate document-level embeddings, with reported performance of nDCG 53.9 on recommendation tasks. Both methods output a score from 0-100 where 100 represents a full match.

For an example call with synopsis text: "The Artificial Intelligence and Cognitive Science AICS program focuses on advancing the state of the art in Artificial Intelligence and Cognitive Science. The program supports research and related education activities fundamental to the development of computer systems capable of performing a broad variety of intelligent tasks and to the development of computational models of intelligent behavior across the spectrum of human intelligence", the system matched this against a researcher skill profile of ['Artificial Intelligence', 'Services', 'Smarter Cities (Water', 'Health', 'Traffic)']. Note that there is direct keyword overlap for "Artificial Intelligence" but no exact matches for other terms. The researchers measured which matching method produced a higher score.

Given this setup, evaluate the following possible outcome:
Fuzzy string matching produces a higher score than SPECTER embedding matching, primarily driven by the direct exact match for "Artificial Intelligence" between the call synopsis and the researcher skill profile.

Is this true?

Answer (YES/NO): NO